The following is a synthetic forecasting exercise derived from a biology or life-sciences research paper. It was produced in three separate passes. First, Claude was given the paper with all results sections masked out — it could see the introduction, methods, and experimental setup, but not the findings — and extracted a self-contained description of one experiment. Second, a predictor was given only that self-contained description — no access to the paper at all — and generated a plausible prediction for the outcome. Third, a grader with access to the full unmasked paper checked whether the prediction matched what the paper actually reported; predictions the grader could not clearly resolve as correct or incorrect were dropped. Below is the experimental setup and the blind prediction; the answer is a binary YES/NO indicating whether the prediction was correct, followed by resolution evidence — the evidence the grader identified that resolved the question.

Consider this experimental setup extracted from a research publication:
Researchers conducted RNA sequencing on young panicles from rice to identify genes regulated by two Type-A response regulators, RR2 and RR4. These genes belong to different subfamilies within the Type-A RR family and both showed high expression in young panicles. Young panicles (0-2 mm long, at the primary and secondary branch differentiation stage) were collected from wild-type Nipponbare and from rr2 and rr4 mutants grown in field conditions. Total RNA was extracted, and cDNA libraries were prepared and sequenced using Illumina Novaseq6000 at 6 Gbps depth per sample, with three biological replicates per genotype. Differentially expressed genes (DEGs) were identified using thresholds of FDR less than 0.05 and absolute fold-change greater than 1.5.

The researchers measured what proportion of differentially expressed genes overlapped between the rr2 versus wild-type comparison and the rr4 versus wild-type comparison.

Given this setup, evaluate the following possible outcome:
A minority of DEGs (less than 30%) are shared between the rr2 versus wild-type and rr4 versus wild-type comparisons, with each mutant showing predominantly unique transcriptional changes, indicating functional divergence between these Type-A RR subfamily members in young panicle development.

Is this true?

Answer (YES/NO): NO